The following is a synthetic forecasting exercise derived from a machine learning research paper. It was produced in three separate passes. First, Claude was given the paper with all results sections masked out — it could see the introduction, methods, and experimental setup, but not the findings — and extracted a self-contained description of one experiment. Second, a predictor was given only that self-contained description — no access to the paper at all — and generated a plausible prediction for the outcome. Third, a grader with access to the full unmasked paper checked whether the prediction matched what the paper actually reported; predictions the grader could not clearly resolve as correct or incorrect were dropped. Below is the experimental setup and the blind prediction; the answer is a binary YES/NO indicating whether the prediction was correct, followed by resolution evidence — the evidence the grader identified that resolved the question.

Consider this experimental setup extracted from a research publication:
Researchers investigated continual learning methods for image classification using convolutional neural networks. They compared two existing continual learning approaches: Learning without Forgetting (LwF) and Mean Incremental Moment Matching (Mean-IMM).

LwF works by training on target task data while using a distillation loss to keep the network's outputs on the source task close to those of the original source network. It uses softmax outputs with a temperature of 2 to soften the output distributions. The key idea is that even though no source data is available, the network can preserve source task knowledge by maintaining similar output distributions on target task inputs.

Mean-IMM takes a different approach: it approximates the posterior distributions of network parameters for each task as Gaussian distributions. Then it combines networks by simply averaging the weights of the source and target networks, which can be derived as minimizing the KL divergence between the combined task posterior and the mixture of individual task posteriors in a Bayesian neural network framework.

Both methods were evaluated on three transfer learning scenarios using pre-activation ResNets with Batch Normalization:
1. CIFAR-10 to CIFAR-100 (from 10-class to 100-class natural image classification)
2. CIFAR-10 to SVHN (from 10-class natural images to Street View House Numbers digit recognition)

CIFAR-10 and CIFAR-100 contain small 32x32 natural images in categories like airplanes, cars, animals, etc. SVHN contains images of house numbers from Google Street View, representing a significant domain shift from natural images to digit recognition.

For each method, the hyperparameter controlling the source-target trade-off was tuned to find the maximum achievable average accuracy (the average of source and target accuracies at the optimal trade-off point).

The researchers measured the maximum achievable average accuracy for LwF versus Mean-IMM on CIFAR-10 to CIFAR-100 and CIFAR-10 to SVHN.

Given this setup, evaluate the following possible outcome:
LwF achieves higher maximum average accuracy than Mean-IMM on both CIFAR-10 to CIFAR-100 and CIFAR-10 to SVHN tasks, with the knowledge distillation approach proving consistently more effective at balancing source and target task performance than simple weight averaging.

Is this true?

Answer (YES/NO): NO